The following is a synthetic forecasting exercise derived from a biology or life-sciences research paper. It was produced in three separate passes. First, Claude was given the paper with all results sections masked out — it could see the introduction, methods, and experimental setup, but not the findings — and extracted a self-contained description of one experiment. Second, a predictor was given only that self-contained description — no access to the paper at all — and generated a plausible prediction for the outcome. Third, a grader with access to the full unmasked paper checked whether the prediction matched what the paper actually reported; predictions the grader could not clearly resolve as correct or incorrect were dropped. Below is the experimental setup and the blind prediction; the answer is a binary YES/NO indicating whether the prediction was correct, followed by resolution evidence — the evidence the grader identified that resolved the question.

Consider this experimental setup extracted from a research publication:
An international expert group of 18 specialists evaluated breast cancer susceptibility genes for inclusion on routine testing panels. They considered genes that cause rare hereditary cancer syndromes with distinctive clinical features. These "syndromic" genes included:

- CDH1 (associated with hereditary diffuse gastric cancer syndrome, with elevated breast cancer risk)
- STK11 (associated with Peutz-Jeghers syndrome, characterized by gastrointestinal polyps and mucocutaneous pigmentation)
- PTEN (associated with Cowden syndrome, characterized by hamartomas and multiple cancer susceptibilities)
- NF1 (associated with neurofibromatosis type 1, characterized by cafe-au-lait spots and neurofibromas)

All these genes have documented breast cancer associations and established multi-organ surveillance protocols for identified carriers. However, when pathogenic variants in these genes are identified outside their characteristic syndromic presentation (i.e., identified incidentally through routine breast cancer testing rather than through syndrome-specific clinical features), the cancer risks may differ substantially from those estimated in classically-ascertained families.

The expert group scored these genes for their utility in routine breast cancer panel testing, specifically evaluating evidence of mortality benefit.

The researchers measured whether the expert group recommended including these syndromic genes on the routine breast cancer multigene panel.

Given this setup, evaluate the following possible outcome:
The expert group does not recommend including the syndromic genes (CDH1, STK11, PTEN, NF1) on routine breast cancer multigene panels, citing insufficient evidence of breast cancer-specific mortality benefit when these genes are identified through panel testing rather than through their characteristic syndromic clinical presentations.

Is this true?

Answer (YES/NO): YES